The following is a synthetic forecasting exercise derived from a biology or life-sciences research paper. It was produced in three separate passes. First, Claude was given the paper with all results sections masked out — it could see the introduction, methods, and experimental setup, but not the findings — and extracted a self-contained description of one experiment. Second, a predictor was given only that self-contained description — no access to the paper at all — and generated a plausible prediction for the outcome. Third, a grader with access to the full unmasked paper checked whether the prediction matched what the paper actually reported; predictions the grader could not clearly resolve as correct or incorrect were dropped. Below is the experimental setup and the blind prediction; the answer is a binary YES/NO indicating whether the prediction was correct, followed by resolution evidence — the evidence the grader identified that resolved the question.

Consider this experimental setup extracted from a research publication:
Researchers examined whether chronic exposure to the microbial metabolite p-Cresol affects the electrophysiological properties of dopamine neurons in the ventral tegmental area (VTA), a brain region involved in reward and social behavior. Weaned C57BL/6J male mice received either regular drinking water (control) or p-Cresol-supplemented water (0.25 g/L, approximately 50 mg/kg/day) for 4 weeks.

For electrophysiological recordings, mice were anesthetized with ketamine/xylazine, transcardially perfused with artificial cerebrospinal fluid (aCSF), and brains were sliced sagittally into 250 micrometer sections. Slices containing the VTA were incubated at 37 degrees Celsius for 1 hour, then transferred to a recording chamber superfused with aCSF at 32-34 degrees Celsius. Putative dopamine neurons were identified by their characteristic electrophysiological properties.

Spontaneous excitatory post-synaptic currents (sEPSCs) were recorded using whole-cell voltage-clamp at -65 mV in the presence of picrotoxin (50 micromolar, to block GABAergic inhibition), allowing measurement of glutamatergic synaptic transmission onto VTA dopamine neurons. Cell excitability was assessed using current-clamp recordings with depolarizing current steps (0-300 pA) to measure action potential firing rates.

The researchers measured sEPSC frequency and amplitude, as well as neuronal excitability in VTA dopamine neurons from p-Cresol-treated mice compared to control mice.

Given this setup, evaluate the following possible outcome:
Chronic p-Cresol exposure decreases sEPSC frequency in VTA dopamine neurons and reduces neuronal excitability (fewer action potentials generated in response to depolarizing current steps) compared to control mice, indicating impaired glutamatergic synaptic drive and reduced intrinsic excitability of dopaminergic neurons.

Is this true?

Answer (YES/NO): YES